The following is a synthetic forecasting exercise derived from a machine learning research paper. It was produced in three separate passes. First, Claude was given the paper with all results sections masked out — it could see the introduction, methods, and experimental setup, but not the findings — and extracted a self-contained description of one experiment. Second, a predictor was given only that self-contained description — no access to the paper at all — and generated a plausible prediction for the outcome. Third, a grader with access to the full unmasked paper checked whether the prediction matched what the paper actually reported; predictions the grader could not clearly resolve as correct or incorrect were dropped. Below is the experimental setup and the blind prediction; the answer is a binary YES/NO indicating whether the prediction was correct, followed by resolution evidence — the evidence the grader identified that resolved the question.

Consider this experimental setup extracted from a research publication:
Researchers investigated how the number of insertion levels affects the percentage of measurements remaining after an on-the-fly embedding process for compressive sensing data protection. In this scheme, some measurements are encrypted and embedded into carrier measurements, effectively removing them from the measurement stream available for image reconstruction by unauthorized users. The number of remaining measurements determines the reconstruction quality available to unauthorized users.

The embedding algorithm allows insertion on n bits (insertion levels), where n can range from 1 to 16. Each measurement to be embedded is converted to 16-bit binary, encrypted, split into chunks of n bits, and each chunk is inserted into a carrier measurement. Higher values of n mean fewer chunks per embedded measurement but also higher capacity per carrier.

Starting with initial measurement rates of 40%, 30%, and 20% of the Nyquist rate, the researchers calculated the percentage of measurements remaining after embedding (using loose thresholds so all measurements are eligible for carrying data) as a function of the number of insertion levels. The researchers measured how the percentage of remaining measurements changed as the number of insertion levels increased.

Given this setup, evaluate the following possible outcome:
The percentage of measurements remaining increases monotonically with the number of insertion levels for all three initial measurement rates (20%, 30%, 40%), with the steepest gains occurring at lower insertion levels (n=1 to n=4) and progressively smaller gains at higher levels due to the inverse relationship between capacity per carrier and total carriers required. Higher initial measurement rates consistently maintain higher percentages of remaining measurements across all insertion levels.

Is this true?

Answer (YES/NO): NO